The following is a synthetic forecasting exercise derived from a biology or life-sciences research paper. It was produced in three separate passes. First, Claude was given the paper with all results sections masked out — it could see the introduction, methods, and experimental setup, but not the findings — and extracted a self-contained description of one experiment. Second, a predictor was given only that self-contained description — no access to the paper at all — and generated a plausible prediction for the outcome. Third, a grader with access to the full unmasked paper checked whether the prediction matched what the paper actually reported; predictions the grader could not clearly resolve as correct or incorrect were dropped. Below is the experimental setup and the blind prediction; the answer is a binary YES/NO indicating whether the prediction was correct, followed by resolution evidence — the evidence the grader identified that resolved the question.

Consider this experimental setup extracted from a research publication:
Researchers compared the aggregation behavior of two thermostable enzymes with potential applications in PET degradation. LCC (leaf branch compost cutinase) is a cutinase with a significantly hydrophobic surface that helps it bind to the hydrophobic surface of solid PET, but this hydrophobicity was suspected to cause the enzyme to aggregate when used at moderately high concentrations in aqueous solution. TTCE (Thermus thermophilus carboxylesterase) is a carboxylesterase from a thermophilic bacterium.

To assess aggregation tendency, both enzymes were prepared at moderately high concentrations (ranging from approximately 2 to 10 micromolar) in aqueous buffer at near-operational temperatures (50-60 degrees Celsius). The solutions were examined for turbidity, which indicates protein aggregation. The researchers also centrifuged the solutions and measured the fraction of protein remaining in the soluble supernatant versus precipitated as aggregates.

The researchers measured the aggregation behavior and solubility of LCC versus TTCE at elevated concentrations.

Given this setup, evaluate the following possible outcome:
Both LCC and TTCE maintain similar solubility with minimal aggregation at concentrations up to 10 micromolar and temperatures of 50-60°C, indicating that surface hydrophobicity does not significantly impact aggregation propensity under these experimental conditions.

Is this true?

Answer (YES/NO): NO